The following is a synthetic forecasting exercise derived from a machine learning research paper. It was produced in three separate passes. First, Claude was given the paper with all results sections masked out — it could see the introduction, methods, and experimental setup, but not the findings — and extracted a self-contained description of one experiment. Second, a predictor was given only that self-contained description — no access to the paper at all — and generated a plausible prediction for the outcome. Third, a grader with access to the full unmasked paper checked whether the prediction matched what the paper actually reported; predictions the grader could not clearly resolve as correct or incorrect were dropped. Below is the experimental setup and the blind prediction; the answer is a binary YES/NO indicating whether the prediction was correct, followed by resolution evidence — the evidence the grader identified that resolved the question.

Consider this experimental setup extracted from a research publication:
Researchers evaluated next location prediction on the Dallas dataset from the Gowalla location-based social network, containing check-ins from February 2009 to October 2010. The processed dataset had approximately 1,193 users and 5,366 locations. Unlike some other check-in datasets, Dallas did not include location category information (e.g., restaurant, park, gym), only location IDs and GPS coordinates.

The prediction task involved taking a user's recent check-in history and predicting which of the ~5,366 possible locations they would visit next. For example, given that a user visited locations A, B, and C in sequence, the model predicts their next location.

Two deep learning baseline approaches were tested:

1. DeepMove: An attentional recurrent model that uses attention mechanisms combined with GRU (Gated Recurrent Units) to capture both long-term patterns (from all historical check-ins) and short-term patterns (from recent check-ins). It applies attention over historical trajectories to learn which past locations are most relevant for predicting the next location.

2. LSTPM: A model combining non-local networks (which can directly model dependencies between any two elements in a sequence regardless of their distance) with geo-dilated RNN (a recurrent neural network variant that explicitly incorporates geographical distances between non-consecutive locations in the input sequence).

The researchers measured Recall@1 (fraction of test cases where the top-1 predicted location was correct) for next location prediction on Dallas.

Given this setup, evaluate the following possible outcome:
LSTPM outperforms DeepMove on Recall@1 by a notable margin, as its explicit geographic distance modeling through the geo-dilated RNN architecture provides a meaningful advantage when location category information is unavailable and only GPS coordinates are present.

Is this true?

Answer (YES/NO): YES